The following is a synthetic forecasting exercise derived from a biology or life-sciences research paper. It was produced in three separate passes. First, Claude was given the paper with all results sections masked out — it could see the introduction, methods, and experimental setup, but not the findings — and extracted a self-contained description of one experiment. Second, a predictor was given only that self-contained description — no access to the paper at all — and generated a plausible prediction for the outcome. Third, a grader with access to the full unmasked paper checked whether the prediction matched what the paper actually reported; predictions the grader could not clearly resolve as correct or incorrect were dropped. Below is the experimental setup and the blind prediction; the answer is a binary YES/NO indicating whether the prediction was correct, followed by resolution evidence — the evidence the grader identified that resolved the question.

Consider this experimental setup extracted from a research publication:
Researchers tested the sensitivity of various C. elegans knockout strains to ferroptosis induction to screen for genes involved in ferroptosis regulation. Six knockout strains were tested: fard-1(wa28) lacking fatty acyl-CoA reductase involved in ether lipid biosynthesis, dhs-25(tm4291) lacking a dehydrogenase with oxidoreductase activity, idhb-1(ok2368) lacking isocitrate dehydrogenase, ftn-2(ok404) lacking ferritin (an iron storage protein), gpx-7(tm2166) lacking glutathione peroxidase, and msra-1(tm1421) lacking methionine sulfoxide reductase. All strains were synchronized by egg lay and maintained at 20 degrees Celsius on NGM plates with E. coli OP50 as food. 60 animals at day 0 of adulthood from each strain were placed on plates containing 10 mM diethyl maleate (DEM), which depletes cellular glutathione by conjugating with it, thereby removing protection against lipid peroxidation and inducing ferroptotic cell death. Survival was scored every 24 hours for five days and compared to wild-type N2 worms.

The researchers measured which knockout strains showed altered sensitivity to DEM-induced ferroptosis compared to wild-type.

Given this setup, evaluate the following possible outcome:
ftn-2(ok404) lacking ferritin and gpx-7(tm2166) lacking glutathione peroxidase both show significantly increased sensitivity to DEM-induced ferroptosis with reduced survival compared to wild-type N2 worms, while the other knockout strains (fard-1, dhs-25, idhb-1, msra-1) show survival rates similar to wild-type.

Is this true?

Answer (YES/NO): NO